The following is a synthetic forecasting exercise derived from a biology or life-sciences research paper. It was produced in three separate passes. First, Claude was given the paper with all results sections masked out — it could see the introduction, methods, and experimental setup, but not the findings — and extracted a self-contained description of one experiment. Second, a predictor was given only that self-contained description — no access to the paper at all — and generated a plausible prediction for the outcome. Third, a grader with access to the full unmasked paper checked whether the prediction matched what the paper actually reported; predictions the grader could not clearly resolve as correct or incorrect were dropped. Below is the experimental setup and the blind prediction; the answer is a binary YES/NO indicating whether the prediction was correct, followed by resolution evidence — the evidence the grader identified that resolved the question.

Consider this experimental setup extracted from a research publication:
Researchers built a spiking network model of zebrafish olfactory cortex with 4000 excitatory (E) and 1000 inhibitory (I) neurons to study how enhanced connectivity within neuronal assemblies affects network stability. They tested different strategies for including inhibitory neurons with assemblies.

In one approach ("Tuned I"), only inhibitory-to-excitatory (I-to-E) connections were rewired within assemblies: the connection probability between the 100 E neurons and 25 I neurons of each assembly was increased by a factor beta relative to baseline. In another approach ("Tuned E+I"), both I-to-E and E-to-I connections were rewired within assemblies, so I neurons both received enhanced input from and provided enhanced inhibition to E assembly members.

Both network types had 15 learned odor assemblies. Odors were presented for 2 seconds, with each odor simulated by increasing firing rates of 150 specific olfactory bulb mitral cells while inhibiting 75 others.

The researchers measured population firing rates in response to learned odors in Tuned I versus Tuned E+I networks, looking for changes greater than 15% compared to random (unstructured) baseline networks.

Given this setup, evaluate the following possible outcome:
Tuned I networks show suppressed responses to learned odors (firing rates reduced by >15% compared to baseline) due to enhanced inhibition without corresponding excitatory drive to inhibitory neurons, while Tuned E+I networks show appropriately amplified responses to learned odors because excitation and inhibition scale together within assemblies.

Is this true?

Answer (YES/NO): NO